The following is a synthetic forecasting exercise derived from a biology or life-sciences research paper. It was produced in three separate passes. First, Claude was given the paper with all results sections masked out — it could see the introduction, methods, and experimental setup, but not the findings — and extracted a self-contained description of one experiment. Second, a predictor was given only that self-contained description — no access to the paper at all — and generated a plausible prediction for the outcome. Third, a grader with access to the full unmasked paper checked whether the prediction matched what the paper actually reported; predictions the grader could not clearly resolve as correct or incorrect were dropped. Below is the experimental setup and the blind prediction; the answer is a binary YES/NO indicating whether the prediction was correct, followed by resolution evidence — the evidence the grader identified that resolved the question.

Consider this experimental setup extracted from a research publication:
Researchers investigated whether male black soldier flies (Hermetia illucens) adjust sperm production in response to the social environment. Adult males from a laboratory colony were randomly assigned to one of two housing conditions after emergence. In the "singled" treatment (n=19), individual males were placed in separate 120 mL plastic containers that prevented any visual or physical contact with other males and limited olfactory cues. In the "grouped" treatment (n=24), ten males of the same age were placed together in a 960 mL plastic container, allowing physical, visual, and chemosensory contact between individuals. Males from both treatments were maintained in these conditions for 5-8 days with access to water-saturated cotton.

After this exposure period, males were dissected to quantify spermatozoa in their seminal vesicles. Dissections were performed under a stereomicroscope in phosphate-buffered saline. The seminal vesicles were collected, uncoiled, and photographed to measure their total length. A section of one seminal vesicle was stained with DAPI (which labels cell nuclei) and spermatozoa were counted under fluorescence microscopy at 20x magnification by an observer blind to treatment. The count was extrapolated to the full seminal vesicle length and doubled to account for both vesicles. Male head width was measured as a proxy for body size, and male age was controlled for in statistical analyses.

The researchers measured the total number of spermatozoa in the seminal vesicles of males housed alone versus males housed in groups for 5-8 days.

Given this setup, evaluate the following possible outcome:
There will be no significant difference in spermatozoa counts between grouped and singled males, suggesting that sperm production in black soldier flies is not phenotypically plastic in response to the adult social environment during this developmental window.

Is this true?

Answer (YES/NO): NO